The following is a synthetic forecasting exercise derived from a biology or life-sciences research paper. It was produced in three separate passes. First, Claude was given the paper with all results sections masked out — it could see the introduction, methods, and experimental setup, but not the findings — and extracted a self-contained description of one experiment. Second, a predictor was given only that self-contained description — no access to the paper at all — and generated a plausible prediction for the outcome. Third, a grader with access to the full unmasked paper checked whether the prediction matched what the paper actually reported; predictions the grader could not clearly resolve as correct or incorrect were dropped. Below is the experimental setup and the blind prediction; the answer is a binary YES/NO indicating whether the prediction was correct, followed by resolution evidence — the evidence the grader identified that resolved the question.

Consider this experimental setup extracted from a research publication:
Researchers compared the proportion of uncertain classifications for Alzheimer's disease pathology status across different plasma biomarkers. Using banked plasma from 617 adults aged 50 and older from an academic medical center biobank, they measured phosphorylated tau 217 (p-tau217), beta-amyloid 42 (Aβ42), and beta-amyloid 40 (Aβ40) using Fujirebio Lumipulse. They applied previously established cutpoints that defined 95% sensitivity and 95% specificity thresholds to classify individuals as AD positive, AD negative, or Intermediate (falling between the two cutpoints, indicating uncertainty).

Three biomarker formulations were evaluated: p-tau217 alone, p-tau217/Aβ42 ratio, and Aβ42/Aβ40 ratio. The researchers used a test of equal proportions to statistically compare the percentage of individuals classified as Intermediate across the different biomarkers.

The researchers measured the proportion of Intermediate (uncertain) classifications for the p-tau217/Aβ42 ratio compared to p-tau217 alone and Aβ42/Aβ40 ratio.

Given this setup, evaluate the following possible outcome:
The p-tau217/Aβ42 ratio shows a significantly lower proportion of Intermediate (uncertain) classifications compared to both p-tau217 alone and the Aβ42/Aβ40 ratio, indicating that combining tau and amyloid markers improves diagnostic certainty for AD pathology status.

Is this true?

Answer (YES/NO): YES